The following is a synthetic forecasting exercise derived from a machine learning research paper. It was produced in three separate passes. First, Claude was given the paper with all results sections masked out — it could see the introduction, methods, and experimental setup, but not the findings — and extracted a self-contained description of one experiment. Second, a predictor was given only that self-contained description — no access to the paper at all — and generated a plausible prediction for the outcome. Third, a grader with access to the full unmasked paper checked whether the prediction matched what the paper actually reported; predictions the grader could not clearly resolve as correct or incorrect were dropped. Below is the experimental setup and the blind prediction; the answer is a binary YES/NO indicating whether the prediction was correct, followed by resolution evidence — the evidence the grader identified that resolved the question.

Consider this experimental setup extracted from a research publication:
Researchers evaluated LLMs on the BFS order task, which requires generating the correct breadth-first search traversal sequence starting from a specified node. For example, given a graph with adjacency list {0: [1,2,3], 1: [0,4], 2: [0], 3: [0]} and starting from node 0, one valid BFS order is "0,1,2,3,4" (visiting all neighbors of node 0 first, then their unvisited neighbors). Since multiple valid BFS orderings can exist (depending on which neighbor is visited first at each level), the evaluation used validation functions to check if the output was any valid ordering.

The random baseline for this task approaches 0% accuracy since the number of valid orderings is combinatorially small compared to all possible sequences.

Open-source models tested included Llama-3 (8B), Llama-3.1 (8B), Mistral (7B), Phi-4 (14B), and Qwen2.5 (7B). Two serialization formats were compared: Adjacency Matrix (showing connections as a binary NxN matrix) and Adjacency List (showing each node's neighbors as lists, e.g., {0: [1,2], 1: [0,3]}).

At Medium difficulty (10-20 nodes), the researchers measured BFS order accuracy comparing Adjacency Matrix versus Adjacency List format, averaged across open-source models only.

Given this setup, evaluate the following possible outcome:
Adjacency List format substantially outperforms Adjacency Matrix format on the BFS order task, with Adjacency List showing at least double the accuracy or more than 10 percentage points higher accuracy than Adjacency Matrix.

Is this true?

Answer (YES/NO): YES